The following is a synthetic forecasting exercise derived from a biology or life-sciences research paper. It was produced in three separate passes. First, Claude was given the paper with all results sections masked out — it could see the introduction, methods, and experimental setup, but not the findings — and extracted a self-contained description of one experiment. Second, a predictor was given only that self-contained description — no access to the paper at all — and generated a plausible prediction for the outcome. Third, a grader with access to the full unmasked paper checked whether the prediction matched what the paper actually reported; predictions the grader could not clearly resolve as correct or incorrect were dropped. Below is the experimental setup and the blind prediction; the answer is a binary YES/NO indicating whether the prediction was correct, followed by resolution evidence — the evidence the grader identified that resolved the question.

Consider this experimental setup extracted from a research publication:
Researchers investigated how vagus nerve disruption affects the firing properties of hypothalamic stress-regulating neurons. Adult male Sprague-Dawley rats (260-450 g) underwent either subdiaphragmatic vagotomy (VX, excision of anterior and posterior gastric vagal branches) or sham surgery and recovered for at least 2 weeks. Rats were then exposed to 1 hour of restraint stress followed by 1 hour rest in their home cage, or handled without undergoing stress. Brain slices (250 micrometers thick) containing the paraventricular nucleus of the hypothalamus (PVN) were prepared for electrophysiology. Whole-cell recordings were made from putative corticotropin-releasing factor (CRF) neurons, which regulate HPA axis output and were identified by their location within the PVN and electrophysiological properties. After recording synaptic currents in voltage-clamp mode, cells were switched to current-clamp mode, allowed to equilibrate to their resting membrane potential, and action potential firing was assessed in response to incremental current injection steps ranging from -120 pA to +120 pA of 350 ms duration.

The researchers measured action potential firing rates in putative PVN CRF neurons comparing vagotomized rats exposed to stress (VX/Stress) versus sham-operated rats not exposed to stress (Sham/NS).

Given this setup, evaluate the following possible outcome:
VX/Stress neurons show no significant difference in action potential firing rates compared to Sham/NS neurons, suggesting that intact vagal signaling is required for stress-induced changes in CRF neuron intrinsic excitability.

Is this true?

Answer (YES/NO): YES